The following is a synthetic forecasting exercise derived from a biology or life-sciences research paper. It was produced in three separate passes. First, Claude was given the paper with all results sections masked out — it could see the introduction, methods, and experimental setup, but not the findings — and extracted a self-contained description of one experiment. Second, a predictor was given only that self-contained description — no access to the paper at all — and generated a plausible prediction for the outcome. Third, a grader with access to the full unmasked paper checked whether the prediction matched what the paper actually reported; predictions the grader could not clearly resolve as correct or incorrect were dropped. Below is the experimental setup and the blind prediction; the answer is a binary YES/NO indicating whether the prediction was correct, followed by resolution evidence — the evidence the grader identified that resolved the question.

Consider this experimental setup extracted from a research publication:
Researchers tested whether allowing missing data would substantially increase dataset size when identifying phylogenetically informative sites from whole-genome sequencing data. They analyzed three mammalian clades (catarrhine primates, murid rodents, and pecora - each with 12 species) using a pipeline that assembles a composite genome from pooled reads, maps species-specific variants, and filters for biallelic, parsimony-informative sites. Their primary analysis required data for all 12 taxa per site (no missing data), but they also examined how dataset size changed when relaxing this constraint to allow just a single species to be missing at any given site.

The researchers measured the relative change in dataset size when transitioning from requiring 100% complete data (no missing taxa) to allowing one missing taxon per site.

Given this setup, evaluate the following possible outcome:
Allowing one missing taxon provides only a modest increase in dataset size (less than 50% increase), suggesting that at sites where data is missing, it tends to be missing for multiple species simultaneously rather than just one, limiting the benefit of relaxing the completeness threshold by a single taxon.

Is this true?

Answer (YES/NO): NO